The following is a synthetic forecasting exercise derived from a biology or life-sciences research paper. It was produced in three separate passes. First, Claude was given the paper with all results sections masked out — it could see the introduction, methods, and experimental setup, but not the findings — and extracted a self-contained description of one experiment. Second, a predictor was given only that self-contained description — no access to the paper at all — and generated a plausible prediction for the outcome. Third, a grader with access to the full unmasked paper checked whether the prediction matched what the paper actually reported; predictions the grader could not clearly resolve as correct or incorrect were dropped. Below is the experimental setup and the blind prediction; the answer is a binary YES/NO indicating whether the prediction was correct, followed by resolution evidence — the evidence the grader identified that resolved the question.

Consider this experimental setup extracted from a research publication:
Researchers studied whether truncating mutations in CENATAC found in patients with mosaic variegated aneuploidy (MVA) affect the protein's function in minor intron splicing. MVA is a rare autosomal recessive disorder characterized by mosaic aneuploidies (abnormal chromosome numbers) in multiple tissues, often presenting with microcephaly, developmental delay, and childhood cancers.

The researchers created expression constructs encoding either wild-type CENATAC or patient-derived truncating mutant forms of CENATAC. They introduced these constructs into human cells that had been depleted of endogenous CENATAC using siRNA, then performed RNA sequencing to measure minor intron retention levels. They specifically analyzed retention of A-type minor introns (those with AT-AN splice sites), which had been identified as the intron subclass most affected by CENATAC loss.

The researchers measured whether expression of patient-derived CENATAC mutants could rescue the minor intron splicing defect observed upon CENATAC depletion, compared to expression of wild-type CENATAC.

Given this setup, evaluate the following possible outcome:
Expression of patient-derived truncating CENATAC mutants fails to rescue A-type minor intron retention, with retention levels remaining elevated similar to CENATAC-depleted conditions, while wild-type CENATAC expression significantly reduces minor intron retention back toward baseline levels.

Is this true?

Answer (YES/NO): NO